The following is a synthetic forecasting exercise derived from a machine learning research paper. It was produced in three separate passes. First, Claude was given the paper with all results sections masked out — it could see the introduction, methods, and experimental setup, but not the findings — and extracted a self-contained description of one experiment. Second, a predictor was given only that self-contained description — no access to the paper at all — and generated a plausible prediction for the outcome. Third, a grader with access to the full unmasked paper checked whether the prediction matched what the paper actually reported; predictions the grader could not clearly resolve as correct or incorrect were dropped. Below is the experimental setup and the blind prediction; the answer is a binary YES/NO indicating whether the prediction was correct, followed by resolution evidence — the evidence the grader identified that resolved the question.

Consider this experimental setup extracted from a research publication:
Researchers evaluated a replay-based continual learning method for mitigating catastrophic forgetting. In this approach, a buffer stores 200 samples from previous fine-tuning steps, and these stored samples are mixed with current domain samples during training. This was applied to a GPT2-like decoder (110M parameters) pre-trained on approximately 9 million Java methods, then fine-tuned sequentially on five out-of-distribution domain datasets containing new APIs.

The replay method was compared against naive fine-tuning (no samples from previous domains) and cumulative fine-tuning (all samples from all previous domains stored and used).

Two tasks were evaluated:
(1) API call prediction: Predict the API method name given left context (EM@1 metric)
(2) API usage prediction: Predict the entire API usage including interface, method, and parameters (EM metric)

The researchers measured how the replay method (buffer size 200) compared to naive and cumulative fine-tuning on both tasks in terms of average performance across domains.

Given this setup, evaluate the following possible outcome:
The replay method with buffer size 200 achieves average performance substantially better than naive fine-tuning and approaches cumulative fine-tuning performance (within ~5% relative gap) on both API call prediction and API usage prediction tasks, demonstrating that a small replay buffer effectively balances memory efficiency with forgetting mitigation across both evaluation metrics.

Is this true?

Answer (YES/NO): NO